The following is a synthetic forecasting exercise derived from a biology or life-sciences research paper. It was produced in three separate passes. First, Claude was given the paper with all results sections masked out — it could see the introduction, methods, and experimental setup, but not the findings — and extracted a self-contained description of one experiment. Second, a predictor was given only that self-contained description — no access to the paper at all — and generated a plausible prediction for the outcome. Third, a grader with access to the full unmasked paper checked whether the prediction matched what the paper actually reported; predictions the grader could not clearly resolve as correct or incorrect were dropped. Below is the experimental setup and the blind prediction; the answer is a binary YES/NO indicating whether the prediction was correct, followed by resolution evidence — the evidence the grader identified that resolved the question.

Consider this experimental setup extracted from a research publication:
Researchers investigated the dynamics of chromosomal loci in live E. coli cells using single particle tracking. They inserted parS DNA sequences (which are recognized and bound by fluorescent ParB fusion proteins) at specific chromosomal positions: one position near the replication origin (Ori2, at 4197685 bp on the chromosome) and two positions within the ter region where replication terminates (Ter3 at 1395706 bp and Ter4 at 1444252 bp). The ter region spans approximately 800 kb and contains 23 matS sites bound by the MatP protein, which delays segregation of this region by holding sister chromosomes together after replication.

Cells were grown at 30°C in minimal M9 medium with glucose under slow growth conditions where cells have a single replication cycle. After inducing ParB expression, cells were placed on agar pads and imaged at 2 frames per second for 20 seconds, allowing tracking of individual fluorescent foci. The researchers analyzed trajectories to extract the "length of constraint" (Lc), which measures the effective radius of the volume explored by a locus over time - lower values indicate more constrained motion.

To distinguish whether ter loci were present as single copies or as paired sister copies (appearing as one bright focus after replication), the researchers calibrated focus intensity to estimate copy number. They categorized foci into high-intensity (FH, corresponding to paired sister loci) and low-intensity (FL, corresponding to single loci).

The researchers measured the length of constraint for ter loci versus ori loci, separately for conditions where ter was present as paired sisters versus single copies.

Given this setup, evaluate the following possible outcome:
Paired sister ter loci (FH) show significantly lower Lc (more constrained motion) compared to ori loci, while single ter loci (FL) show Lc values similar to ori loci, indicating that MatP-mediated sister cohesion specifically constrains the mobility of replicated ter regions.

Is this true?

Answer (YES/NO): YES